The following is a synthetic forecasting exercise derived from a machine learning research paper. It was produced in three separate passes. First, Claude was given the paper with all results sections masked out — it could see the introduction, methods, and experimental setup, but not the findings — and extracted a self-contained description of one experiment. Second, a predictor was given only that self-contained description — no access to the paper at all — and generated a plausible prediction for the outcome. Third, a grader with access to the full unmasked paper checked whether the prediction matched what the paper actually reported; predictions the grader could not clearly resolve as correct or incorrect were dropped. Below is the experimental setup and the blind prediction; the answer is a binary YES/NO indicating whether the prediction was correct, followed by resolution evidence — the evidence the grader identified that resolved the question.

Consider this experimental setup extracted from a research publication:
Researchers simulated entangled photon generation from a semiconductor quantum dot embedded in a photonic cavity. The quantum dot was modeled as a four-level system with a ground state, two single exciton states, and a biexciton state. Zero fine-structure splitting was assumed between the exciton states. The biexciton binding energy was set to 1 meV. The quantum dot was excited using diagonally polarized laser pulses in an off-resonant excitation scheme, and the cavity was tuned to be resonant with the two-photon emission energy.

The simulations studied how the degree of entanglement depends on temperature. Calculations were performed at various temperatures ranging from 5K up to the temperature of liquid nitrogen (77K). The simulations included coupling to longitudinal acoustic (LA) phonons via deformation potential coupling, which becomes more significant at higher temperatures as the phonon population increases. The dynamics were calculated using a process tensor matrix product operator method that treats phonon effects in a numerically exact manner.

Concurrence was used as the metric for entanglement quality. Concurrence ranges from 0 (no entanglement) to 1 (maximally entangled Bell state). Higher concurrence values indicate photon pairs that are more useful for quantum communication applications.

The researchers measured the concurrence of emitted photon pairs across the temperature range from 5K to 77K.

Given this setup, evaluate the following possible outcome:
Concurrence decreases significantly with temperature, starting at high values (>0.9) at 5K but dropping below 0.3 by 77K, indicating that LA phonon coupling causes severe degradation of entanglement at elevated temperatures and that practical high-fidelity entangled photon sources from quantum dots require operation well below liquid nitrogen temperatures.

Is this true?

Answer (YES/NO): NO